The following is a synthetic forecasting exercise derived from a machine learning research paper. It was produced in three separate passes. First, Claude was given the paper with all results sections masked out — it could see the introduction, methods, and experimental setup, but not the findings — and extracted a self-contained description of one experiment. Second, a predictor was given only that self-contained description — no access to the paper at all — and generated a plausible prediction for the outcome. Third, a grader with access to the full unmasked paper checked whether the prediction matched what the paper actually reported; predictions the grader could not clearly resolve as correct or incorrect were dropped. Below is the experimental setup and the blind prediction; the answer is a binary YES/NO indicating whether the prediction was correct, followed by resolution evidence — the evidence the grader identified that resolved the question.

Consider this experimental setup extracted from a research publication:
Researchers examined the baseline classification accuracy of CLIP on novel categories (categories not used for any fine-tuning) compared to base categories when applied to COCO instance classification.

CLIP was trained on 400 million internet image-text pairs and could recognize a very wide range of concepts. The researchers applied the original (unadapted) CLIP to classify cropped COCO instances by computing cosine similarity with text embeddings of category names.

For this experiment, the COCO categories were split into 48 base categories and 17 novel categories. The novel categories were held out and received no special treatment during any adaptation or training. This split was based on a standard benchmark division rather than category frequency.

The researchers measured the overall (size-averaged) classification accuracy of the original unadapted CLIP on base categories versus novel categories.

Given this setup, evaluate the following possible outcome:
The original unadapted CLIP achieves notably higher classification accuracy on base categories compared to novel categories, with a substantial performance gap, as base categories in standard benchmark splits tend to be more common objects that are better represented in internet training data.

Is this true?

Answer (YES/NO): NO